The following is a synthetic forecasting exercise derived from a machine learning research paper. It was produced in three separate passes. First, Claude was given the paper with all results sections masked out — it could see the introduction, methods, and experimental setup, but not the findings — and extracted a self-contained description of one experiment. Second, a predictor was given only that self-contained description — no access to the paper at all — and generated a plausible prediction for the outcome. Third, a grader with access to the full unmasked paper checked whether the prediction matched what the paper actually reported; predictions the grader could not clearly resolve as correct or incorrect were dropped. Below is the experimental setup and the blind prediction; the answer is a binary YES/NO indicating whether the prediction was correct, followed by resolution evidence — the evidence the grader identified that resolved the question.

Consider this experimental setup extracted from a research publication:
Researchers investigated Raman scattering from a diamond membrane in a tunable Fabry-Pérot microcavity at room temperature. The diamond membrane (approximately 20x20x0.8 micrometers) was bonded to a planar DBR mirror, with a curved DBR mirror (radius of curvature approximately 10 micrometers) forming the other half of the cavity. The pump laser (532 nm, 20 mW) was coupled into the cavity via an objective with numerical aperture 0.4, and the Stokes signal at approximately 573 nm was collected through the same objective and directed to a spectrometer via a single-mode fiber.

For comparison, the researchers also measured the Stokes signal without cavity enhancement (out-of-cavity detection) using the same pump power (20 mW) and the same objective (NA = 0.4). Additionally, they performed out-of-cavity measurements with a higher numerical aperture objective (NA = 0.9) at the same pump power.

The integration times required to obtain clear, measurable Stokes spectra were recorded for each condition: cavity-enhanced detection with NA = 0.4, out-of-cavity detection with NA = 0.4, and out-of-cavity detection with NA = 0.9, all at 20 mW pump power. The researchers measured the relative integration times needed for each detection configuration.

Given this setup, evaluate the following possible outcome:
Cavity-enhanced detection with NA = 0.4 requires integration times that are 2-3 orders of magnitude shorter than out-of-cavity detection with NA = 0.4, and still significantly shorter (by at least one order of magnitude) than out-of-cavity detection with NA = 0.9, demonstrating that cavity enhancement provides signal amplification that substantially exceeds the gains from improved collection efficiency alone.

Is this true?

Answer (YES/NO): YES